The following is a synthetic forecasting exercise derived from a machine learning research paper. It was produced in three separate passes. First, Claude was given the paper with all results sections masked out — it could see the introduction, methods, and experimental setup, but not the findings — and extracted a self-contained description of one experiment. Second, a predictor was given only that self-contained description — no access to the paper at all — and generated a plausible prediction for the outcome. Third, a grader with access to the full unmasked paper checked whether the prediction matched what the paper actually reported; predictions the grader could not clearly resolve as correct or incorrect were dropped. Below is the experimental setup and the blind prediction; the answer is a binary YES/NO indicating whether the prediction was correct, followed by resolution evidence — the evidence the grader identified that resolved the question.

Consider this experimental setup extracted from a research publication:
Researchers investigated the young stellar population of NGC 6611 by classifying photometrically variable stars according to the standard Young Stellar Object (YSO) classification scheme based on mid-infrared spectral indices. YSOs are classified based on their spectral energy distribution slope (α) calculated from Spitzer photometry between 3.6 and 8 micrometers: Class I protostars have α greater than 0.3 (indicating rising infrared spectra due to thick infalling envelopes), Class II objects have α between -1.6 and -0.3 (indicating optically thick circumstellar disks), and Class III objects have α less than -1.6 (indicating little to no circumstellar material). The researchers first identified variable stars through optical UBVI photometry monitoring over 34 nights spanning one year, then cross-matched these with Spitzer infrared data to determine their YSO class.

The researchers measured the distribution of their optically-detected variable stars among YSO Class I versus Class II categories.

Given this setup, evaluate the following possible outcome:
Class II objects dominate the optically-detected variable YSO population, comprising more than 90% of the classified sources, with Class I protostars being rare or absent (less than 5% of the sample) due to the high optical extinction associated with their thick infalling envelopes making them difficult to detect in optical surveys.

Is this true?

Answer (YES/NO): YES